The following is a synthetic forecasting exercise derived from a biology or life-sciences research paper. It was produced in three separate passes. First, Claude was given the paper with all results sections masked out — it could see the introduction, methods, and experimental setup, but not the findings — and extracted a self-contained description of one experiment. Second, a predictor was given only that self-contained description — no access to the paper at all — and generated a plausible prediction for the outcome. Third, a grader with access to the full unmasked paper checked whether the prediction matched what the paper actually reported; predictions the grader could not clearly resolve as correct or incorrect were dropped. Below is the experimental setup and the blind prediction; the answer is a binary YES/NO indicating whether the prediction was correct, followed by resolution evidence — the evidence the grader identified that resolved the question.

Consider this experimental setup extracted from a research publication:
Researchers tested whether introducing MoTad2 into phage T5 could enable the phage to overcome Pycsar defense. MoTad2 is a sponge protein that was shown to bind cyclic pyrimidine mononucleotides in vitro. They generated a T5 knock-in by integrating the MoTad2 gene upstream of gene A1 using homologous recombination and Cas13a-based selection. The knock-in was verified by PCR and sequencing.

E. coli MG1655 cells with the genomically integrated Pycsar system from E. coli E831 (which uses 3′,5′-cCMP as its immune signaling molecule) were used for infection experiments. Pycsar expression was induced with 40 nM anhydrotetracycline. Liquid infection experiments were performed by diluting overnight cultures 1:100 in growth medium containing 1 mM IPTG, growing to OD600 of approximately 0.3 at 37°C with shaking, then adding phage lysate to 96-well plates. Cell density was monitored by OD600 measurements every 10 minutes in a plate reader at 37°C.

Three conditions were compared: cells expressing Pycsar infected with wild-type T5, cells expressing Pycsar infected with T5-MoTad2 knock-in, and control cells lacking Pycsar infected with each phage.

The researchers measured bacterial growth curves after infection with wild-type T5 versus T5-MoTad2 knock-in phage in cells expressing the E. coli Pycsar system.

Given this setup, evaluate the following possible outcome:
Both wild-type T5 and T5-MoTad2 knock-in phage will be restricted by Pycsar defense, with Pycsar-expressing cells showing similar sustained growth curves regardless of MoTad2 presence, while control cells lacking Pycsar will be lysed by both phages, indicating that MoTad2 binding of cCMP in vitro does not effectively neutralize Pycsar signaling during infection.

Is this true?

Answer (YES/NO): NO